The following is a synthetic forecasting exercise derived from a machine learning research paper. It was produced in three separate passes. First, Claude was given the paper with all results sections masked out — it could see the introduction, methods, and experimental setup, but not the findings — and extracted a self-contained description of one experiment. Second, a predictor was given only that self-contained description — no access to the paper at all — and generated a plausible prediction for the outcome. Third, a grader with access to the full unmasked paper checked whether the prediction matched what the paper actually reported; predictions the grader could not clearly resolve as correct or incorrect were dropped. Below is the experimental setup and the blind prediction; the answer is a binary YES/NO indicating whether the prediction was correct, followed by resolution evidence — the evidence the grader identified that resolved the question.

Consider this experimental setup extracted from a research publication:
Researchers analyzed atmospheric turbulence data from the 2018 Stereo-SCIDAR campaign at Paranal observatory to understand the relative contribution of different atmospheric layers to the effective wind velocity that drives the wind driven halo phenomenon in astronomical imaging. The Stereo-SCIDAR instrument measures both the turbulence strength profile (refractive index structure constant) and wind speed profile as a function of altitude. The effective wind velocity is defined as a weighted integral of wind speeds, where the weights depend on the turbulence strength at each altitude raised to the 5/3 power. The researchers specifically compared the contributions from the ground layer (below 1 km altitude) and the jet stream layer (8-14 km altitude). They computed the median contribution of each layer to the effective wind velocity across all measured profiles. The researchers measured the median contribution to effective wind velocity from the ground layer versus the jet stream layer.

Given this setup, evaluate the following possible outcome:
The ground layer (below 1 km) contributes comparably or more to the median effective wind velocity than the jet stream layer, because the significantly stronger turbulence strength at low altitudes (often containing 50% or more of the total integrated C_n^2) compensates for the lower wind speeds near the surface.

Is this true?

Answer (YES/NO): NO